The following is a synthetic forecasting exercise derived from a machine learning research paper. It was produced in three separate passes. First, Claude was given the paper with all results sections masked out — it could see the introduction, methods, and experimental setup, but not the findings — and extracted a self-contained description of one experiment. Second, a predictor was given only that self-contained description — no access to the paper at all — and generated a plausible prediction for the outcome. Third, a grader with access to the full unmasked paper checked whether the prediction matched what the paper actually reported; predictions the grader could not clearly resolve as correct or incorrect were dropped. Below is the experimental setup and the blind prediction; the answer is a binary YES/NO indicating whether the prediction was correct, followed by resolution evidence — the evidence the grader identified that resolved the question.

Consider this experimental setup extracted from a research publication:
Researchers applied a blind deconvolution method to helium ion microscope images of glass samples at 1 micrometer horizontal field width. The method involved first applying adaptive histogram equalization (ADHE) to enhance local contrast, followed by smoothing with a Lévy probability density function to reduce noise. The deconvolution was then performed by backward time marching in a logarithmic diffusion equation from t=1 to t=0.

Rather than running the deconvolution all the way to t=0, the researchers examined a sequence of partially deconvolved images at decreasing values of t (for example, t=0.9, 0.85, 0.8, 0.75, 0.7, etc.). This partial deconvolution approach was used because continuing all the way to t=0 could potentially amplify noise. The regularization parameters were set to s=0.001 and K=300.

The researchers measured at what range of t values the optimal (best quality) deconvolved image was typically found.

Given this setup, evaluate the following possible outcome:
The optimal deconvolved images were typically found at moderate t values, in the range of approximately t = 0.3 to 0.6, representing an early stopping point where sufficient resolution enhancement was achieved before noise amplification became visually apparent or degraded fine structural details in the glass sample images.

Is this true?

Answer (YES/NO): NO